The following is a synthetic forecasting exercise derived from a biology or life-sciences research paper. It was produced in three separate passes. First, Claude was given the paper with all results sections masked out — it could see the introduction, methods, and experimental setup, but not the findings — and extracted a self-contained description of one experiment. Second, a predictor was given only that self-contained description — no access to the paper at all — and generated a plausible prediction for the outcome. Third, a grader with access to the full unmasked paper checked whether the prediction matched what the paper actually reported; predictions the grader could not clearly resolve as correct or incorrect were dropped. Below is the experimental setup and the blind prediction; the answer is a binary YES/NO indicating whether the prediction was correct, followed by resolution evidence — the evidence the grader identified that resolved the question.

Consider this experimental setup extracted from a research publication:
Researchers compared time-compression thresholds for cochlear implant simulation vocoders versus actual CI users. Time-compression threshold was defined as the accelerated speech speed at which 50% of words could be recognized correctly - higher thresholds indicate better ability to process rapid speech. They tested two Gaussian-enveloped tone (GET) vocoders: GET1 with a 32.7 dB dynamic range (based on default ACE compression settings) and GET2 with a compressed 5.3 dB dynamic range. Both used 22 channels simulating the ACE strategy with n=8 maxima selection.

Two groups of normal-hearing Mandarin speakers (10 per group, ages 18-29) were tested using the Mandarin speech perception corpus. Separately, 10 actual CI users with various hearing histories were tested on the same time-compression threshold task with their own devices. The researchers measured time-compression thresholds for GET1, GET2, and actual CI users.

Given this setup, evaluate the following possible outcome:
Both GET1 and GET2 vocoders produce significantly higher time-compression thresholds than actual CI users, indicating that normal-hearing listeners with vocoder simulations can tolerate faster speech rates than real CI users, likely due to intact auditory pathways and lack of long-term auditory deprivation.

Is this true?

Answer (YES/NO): YES